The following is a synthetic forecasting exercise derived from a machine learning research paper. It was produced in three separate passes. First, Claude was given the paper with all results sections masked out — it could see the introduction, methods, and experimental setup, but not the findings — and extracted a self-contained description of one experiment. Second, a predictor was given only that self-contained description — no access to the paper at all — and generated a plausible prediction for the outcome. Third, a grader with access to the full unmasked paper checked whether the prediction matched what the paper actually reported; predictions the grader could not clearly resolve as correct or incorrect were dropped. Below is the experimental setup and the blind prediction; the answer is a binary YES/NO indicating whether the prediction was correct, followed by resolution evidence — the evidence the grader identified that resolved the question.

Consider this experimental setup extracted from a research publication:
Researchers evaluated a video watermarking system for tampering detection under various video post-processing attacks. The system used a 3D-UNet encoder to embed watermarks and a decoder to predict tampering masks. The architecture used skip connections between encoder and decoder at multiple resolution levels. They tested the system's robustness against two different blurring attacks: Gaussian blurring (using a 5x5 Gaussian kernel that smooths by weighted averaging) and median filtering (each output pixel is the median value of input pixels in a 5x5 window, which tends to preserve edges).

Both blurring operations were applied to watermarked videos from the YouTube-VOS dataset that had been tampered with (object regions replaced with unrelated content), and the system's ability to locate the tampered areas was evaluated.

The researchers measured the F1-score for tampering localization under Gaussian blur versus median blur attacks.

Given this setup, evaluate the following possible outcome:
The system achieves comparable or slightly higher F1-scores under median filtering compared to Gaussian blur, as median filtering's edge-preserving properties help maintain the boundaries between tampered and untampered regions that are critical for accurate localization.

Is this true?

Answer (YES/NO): YES